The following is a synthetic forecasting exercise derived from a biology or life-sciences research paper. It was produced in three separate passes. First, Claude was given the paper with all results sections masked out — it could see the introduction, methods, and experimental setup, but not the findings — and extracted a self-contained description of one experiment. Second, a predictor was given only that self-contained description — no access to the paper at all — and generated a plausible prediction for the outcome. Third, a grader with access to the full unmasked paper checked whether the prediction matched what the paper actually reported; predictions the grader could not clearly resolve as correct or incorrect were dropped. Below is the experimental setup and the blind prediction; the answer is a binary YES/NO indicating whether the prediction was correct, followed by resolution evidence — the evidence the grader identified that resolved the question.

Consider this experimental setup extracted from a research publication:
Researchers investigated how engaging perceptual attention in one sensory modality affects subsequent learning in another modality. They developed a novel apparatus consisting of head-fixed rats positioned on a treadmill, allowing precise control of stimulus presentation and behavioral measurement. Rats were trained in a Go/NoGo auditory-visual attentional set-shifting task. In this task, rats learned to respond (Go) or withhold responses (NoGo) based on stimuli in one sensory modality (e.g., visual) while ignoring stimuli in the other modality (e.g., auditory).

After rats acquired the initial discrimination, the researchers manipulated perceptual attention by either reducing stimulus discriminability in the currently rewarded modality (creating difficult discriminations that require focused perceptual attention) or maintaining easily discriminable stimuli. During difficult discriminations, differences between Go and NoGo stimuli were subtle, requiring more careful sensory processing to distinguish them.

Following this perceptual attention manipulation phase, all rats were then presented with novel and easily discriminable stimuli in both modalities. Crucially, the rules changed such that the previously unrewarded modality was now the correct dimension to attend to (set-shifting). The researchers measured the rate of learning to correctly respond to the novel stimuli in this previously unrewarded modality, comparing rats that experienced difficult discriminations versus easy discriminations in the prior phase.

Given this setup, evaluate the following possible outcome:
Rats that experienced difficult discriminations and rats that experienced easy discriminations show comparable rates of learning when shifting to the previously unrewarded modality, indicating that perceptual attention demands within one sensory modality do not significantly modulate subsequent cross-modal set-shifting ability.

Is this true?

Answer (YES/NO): NO